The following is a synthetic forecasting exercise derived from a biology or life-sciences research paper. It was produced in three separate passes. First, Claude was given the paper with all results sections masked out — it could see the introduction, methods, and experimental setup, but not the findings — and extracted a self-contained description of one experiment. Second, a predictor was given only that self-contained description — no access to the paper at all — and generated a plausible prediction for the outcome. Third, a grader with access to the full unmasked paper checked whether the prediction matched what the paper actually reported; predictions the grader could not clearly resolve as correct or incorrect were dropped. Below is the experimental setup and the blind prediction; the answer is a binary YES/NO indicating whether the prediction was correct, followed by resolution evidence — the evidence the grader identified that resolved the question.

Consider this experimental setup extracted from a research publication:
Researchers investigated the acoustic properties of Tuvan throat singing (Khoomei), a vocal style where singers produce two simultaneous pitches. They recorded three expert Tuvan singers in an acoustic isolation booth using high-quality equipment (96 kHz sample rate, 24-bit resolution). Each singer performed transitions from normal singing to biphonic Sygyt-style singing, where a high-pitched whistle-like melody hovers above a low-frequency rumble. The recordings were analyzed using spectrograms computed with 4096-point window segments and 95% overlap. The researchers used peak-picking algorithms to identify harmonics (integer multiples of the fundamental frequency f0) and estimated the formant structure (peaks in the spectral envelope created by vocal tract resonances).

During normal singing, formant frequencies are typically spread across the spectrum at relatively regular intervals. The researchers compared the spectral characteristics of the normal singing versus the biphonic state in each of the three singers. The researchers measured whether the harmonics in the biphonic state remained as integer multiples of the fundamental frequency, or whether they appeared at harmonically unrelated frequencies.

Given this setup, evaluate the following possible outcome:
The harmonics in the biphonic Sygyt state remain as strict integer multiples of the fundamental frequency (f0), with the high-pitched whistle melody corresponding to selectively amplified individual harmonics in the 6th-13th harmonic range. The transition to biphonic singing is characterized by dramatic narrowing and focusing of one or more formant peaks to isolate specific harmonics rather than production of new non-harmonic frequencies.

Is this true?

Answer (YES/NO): YES